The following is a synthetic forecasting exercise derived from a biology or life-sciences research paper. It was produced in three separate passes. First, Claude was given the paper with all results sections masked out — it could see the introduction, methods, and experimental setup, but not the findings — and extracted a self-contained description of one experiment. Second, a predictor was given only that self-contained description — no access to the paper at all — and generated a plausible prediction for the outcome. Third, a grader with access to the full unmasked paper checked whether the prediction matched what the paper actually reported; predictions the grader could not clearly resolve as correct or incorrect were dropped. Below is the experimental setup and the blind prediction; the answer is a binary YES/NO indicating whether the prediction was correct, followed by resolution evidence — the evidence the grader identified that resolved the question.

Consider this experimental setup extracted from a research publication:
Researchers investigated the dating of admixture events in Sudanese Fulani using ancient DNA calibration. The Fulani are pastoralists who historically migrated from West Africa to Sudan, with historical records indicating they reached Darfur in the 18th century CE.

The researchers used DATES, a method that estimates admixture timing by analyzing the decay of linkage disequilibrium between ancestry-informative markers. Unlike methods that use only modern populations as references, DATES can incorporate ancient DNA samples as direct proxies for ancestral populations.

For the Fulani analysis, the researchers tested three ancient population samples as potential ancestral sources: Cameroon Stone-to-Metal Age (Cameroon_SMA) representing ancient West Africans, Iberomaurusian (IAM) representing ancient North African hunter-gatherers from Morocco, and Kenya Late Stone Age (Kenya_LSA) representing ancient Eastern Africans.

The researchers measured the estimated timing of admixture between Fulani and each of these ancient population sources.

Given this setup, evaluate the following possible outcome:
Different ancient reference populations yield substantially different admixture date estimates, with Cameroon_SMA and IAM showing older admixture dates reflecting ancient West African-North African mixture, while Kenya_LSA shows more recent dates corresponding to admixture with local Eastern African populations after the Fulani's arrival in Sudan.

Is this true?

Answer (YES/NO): NO